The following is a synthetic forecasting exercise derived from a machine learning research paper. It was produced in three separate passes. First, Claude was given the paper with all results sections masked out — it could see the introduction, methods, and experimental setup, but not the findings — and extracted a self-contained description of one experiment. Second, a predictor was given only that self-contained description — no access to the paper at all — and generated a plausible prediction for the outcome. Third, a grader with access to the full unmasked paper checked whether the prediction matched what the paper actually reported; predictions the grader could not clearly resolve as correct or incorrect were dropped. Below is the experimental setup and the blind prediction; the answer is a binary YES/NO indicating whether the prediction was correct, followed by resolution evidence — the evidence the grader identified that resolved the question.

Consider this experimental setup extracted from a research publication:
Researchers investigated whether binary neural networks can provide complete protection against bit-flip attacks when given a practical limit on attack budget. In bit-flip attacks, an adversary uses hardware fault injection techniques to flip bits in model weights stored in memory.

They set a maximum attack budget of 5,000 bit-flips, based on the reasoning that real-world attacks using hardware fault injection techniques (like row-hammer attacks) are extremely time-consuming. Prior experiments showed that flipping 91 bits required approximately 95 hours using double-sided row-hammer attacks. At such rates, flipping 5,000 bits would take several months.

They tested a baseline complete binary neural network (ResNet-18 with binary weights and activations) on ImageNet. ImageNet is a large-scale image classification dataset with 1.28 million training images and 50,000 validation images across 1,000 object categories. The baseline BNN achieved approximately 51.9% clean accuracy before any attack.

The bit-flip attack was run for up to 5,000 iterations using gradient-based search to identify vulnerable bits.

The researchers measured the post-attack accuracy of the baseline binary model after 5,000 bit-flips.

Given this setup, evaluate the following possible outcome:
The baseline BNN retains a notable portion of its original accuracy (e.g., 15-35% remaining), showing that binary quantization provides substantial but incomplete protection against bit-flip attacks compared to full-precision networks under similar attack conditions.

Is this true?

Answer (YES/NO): NO